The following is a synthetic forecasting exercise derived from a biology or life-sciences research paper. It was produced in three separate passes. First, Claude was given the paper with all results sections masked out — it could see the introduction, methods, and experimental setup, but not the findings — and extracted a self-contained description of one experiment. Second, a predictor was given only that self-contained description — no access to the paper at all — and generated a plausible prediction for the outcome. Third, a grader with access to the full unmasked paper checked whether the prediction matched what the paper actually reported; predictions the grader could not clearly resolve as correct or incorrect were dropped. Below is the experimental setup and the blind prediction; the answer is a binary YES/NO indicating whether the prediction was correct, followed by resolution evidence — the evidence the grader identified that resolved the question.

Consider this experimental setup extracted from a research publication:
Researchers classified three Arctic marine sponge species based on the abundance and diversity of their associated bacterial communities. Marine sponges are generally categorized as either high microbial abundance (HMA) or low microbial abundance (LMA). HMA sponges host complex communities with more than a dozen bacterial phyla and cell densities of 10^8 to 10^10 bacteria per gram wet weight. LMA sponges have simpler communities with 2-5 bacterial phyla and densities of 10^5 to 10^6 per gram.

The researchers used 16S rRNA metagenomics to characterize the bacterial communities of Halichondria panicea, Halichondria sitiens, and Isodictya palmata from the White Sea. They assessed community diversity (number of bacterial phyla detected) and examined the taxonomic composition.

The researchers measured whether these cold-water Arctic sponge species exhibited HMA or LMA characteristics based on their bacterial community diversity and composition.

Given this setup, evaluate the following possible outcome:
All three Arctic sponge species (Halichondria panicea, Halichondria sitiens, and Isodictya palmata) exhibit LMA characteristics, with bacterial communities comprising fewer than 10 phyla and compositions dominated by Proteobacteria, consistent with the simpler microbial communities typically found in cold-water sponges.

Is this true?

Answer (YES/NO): YES